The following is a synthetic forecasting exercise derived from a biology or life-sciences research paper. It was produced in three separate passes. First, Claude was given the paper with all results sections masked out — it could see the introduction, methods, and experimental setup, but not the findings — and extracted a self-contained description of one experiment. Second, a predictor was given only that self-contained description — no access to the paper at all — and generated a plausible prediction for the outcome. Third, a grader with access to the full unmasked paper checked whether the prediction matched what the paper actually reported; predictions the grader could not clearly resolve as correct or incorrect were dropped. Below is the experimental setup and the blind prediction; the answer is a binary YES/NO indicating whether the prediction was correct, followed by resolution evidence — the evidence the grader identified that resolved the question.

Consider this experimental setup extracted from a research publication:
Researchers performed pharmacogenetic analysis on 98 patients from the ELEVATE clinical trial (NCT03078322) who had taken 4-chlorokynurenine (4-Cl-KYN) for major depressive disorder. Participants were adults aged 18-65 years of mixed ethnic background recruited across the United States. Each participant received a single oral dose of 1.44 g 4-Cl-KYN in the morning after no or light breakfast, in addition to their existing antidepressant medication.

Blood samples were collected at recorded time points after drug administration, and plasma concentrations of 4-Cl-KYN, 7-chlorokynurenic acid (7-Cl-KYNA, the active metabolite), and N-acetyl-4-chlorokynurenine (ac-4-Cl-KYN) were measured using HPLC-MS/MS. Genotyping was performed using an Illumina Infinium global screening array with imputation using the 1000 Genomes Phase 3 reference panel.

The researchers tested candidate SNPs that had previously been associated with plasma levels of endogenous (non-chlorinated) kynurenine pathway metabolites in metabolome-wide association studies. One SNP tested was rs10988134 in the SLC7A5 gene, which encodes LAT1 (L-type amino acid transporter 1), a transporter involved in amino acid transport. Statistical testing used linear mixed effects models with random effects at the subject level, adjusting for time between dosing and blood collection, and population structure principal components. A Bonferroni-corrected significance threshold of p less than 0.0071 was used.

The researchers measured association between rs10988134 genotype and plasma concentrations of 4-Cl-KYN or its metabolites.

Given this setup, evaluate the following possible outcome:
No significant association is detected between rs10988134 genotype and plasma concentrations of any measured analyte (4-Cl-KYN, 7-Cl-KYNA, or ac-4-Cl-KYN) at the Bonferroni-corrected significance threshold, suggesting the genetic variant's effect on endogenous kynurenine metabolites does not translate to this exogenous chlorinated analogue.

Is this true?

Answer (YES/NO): NO